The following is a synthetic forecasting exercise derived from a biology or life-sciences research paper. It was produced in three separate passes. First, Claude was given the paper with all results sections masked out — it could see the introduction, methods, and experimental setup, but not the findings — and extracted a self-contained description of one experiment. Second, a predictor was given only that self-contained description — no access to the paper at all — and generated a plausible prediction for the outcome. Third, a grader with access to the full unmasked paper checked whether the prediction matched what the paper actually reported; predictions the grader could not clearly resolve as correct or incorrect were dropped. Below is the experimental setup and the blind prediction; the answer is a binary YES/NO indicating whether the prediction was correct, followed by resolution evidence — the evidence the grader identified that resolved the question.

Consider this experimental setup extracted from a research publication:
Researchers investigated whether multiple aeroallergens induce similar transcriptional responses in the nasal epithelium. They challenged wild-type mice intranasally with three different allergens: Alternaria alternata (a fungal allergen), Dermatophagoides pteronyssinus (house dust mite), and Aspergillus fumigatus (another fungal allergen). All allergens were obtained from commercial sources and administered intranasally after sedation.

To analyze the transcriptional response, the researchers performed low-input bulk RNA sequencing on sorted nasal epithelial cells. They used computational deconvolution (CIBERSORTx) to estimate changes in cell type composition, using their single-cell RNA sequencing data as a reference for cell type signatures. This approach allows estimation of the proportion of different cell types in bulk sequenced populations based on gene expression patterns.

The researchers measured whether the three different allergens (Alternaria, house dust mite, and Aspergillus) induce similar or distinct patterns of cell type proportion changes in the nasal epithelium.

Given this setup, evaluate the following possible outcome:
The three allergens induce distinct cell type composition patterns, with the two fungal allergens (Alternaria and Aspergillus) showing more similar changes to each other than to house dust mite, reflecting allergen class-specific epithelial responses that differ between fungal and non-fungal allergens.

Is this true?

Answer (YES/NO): NO